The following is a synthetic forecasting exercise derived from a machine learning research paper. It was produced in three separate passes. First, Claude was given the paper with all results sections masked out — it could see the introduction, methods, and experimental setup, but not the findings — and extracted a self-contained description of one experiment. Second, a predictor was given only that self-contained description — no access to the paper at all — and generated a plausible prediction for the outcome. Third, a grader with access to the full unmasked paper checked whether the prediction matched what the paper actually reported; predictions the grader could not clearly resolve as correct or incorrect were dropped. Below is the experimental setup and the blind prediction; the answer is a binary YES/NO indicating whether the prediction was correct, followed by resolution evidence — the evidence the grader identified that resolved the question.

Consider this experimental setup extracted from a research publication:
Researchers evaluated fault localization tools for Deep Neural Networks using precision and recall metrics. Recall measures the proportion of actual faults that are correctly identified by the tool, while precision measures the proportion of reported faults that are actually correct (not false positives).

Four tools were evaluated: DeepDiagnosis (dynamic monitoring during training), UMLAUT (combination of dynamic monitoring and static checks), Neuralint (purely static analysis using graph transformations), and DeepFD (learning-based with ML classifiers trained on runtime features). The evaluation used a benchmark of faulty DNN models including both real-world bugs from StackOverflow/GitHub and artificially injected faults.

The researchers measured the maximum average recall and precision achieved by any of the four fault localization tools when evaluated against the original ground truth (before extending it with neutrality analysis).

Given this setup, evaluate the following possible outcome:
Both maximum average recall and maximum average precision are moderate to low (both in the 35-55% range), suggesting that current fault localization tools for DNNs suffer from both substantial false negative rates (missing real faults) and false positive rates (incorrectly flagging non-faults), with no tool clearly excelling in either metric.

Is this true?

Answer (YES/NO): NO